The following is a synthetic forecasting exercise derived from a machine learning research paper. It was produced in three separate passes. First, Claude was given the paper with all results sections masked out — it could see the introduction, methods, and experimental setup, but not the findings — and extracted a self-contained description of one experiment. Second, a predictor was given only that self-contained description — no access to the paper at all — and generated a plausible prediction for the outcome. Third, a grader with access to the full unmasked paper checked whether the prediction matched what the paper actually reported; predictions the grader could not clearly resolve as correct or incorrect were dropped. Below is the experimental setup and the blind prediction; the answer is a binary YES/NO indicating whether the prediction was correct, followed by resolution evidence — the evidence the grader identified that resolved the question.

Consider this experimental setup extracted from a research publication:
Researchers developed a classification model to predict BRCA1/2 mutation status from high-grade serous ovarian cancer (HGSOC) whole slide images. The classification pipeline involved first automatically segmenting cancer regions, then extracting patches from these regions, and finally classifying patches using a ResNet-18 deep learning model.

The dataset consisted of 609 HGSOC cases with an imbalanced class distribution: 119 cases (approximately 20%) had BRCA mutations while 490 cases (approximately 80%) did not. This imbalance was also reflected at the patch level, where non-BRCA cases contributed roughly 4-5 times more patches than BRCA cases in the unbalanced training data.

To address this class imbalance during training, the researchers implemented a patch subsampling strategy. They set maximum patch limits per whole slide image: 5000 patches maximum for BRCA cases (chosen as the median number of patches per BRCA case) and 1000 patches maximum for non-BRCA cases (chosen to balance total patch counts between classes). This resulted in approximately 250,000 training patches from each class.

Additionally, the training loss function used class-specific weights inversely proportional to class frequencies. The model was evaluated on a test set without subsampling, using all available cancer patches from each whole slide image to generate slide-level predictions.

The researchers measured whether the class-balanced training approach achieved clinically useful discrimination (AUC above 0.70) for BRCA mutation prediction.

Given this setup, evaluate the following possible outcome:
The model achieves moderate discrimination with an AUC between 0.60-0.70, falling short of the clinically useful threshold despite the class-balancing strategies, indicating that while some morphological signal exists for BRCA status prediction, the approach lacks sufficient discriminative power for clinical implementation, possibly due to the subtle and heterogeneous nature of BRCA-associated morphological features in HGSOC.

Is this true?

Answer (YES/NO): NO